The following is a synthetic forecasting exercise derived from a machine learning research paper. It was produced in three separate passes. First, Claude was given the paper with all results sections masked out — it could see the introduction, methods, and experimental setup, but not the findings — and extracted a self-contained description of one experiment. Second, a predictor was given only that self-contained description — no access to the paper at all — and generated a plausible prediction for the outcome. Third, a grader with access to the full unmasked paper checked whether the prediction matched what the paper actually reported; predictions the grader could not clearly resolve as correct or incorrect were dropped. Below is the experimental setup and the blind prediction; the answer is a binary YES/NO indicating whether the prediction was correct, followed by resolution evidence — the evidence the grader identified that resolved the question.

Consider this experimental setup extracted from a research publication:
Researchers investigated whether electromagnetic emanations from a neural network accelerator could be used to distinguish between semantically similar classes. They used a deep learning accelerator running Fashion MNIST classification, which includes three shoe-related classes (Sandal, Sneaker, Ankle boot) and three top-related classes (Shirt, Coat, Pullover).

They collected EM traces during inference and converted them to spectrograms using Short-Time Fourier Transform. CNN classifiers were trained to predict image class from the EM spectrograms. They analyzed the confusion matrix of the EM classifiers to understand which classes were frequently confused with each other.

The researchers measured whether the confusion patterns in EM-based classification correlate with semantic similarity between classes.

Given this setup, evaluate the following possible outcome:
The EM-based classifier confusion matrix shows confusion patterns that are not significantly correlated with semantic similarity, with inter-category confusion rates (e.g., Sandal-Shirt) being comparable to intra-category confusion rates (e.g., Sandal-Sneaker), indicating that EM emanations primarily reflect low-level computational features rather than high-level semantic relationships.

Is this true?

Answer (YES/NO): NO